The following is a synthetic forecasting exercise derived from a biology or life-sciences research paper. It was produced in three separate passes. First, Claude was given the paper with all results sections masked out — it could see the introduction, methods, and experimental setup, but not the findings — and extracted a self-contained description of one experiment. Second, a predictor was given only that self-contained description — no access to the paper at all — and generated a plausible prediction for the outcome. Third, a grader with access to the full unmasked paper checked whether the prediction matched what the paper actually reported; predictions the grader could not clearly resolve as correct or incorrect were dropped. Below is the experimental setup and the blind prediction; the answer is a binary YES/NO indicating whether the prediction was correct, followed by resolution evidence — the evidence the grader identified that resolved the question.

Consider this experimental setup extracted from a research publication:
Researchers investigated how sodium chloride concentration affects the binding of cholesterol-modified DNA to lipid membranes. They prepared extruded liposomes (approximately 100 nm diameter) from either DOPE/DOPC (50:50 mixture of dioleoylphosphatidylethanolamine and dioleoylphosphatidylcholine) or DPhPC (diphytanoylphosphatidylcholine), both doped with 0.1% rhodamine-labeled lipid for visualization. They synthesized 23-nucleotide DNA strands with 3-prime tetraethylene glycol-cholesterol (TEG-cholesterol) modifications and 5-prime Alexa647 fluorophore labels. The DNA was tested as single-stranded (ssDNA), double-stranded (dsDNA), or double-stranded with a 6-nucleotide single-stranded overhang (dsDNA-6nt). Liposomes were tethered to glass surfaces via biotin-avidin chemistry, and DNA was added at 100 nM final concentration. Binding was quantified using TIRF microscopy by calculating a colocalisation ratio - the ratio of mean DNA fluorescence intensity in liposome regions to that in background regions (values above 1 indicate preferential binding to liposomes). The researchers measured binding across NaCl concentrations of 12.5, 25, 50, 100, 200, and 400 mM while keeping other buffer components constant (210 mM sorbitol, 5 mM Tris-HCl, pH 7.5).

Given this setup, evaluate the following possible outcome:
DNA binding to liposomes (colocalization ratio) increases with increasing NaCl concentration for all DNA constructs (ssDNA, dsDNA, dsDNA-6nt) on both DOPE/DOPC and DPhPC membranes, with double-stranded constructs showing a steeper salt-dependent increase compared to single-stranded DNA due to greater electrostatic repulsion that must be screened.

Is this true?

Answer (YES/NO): NO